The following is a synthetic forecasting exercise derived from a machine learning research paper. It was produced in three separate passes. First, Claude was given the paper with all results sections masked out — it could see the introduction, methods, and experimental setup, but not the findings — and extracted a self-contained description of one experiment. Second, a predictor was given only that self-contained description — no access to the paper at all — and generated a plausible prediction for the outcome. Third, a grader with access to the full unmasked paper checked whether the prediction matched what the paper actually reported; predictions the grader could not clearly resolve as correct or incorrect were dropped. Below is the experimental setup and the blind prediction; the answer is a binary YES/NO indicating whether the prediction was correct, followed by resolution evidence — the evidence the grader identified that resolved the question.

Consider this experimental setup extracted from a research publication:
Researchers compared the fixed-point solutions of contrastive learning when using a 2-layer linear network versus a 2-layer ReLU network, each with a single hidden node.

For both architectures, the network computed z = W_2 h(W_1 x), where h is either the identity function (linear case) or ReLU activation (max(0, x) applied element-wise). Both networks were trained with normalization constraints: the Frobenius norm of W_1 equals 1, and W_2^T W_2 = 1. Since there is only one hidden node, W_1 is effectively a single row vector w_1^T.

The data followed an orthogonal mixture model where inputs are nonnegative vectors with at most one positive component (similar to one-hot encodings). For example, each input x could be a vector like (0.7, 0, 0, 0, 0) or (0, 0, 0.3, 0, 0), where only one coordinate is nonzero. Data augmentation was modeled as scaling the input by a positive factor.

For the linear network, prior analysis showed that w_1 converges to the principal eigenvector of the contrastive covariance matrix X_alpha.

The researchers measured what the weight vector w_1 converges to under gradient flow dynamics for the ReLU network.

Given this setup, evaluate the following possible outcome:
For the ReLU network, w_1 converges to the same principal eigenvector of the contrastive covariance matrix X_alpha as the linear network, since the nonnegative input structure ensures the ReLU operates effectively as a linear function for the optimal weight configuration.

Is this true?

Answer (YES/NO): NO